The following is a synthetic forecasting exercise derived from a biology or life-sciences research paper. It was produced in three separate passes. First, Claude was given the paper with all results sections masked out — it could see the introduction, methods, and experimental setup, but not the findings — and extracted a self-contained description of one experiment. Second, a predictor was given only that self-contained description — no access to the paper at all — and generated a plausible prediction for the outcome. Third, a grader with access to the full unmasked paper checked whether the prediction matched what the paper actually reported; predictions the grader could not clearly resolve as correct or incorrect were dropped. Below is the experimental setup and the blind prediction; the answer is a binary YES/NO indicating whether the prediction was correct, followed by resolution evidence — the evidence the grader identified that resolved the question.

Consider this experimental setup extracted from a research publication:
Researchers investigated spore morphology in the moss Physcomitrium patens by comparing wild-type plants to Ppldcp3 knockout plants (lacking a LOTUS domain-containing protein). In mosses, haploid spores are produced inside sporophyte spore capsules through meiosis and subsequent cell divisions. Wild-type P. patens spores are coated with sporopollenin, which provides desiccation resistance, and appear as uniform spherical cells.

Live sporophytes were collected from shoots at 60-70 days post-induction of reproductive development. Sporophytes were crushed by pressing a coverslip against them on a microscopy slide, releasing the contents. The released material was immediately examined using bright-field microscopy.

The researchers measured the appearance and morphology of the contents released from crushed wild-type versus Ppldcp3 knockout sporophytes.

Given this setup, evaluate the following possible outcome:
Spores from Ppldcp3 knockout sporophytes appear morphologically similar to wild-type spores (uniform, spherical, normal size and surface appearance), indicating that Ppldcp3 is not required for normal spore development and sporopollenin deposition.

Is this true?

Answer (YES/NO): NO